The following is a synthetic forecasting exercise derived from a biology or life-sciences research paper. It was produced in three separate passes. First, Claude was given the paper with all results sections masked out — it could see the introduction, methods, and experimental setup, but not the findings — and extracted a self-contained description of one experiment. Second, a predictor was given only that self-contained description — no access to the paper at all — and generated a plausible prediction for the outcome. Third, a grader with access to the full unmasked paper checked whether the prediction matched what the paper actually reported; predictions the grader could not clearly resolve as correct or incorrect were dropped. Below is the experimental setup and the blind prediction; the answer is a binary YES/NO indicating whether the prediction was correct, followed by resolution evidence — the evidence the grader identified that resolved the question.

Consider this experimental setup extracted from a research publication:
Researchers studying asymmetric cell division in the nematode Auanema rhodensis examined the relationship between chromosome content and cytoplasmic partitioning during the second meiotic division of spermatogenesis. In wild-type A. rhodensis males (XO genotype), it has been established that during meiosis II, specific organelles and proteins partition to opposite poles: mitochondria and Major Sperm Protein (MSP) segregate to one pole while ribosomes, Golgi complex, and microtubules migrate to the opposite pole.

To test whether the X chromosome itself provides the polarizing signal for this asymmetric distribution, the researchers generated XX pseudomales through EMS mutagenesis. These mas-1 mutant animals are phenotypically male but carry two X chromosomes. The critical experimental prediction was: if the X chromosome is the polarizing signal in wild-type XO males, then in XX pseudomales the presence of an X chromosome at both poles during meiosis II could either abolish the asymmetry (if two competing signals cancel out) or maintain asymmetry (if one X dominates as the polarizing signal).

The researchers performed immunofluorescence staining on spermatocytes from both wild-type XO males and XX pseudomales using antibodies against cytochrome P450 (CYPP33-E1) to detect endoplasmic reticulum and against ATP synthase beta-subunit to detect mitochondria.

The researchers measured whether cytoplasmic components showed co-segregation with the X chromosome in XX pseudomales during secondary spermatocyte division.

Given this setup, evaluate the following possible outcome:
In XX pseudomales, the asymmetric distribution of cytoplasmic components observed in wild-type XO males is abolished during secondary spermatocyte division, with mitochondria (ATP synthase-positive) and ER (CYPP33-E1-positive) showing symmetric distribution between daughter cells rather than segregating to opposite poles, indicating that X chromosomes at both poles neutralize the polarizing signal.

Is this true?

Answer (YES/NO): NO